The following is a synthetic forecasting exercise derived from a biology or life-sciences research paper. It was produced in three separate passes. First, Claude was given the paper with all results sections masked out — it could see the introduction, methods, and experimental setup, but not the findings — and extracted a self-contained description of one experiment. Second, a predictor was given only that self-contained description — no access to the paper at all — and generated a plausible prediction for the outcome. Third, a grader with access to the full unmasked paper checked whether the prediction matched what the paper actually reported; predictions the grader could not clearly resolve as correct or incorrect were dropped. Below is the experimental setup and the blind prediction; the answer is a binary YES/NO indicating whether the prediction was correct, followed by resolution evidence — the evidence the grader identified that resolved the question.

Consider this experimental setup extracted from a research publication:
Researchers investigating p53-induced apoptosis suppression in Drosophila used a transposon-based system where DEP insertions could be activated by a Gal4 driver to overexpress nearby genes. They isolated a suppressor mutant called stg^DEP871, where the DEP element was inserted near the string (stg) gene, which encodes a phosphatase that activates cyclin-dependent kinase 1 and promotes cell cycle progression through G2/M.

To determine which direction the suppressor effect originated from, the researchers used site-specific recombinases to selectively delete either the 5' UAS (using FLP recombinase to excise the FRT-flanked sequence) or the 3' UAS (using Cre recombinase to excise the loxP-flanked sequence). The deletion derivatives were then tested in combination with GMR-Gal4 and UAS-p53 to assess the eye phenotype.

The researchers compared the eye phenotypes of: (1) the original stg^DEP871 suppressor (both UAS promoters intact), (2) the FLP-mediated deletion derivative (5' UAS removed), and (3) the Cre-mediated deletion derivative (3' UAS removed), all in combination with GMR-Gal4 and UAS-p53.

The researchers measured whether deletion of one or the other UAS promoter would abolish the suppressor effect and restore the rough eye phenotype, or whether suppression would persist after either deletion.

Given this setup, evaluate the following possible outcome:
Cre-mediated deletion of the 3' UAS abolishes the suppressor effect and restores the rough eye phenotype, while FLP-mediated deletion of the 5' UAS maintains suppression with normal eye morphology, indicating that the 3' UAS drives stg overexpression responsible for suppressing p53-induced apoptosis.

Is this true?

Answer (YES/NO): NO